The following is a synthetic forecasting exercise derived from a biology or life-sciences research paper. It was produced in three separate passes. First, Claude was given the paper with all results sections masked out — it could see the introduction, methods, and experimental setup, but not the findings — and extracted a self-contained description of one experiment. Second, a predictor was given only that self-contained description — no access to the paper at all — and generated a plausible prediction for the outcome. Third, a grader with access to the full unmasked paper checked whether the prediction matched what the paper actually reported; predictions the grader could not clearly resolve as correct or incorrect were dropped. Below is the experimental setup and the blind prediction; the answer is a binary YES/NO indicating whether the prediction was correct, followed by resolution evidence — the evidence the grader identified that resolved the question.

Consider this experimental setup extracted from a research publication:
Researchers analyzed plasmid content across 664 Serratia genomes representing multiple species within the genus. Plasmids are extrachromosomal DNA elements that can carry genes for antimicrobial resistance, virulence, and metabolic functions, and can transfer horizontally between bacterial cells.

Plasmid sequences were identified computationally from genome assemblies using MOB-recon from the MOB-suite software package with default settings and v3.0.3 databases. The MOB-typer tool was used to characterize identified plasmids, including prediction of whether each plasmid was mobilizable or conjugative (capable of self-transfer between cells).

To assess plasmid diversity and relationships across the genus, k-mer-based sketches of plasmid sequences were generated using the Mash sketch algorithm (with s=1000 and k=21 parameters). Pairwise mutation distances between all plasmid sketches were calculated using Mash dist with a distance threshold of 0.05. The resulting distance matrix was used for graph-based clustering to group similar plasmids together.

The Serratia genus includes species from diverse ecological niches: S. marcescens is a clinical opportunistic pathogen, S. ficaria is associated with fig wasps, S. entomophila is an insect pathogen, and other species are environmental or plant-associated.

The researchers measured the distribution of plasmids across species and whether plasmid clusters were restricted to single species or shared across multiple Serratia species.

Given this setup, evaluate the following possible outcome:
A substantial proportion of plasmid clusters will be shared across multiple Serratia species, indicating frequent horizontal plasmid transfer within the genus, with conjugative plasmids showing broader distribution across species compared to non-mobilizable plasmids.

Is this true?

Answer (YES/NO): NO